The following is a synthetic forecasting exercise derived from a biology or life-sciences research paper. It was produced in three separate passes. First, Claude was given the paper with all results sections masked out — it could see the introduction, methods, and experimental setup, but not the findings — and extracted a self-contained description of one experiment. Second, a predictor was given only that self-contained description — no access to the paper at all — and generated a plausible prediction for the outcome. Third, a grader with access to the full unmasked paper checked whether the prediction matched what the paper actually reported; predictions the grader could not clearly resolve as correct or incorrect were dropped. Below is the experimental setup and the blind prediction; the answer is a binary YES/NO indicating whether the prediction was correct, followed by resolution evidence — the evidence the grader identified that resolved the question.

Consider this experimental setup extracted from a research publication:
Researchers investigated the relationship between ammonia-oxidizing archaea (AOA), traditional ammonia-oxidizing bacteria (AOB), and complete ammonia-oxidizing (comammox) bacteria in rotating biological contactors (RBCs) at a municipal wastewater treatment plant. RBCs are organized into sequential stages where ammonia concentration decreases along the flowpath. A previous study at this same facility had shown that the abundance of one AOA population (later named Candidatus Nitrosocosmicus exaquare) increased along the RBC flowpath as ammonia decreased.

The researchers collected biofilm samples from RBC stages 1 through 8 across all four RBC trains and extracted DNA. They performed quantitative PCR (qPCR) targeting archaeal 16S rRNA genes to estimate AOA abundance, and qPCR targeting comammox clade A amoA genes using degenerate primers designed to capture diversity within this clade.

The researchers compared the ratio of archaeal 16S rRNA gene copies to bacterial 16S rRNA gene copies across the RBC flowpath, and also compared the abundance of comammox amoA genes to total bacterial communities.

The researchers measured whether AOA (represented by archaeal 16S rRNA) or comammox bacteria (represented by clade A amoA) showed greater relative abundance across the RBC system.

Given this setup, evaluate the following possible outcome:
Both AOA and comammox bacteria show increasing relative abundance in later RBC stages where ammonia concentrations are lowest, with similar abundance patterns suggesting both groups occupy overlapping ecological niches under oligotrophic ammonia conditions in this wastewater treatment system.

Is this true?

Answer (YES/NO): NO